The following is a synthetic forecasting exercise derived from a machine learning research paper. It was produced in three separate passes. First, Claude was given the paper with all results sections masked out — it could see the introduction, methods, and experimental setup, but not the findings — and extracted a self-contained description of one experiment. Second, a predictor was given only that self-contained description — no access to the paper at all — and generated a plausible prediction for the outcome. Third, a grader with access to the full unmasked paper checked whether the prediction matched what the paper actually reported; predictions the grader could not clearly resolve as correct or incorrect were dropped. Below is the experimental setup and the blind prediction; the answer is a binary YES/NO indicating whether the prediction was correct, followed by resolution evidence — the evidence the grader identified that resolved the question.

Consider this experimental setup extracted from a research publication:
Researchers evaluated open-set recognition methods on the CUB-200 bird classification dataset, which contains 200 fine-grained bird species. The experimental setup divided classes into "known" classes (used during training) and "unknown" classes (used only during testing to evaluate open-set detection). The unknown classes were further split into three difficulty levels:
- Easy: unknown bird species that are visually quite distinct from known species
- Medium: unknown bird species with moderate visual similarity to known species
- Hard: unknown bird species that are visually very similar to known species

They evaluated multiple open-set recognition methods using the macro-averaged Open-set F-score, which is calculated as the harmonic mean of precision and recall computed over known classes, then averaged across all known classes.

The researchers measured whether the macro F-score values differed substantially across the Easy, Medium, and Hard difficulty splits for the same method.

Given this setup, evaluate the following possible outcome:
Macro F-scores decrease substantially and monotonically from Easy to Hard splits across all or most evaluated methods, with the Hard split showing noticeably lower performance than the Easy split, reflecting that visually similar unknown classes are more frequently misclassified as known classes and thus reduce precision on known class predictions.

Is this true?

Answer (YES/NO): NO